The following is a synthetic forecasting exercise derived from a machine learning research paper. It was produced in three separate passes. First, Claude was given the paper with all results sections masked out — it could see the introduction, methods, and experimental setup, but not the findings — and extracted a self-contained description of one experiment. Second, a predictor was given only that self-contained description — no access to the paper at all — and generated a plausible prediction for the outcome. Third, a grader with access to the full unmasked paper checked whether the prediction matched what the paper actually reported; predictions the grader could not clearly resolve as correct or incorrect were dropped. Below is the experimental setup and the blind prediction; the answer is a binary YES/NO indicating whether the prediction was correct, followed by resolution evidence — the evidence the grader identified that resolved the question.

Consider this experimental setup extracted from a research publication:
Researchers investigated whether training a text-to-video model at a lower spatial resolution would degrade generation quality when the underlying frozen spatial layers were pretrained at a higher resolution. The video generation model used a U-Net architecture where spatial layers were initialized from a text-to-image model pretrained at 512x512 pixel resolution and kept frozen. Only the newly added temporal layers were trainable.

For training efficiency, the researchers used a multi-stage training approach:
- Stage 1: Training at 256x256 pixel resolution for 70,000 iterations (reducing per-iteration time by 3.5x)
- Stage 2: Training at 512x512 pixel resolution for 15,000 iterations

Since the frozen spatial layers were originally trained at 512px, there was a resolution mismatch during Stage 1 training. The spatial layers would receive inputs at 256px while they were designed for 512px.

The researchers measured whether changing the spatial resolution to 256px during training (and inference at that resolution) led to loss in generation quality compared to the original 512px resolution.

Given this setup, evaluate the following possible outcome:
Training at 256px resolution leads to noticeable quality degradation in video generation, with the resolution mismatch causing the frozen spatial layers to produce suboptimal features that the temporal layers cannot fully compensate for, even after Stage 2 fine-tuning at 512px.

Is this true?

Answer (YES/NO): NO